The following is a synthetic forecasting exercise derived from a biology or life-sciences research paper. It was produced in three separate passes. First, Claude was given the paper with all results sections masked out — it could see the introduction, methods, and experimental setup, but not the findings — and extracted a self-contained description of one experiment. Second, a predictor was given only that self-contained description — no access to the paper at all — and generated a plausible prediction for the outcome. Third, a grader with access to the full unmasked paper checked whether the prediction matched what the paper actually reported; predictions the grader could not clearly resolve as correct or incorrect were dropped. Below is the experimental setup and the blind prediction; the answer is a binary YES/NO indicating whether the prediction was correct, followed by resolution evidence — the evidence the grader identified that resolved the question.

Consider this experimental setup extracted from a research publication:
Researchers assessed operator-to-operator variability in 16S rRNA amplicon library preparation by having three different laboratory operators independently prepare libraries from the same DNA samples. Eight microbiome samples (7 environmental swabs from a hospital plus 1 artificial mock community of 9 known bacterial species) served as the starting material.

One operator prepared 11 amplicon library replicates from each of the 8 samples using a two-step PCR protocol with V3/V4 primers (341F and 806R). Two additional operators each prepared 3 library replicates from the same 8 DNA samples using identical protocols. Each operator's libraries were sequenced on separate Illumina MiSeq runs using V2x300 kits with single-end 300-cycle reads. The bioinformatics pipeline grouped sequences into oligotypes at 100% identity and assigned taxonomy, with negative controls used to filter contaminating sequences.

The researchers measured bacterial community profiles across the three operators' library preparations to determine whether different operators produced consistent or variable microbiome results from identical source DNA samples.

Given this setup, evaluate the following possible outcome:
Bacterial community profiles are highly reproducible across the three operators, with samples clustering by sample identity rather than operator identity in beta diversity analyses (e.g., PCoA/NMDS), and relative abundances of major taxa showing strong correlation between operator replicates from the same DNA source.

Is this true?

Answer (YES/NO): YES